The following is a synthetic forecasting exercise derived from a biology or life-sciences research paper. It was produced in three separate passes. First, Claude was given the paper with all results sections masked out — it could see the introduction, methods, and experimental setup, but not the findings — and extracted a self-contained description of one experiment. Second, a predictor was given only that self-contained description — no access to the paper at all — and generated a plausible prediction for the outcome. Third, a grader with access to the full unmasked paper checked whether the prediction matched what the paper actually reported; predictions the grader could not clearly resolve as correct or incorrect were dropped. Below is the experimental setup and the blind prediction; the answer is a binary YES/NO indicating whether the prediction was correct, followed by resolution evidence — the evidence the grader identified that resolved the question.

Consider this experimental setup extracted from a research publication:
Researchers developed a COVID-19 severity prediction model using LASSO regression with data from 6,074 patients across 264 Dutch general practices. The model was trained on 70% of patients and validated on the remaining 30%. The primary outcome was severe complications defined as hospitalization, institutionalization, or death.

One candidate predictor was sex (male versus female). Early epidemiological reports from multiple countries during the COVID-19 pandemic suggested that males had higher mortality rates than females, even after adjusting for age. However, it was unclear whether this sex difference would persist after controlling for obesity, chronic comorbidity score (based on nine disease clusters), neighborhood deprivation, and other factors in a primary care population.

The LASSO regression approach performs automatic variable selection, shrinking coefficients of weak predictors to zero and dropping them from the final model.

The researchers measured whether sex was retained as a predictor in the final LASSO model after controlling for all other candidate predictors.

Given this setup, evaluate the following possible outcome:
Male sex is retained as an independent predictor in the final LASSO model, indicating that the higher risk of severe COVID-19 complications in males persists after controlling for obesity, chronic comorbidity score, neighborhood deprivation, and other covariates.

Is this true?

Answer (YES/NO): YES